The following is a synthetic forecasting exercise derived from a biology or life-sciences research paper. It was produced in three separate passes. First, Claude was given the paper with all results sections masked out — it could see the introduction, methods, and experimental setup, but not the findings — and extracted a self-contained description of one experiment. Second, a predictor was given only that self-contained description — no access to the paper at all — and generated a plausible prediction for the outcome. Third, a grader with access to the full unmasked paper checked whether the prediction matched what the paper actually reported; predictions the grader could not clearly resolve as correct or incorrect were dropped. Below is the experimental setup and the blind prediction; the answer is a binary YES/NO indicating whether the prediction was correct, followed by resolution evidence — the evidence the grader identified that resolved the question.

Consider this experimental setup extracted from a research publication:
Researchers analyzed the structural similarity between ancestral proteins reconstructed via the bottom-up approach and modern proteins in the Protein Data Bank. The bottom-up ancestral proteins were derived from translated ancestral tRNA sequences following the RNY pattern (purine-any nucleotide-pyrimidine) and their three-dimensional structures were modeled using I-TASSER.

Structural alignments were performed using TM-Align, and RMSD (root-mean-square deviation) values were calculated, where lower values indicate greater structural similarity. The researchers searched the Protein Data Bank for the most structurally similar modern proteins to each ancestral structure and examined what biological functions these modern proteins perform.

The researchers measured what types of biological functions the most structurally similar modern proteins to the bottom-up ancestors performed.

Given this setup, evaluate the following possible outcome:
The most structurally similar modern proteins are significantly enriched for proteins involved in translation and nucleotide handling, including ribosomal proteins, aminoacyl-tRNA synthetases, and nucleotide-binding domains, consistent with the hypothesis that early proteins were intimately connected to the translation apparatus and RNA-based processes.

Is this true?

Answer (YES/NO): NO